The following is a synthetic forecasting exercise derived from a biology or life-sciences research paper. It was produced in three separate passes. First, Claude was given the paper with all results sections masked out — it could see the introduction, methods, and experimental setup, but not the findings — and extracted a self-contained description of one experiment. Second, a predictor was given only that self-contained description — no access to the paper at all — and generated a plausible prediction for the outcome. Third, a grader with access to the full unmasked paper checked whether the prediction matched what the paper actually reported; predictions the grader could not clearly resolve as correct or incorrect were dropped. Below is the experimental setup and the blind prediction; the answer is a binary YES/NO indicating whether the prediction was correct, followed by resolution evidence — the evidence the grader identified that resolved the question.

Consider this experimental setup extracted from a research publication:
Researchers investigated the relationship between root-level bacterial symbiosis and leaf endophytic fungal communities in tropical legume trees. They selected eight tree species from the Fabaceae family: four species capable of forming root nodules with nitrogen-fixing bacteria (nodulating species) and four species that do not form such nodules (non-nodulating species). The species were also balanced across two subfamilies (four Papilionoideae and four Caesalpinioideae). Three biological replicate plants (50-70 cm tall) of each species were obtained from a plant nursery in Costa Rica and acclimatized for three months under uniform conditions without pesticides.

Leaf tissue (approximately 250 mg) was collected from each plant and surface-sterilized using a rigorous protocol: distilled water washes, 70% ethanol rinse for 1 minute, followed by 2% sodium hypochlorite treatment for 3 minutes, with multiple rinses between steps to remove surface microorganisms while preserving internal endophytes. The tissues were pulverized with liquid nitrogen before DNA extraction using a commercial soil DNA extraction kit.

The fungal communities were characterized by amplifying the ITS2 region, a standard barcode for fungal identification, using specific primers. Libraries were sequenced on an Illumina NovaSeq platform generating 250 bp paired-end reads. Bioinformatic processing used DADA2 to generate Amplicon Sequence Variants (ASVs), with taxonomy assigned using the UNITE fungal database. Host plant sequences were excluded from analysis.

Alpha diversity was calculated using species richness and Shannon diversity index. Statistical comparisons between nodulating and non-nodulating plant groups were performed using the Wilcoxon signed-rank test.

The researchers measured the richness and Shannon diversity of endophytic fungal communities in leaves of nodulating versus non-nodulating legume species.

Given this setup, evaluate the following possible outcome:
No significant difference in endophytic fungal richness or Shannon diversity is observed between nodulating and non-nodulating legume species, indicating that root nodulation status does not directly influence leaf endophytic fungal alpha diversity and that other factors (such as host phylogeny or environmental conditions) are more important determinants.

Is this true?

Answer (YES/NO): NO